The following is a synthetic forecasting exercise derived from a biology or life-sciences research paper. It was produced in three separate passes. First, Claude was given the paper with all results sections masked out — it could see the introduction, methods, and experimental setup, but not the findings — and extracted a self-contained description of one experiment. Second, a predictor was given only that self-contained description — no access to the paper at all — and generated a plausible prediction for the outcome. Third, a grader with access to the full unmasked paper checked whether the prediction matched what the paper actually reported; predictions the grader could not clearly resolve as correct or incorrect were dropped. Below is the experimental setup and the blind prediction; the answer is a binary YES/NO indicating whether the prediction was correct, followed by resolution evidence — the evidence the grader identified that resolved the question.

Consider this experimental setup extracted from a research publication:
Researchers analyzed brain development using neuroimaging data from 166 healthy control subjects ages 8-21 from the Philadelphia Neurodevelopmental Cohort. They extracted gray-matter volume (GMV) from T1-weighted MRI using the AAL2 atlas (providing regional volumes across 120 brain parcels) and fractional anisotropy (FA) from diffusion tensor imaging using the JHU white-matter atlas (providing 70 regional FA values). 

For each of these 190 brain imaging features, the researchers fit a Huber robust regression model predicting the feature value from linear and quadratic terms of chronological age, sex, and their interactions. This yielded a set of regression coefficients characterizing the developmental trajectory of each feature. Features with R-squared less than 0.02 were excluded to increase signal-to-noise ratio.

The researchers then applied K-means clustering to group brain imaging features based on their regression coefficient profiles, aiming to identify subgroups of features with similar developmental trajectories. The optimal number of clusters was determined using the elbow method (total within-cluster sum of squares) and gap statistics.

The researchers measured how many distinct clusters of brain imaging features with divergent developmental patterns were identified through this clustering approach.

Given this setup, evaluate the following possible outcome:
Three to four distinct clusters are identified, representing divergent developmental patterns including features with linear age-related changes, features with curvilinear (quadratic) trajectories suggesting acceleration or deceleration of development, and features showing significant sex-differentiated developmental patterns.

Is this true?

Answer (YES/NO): YES